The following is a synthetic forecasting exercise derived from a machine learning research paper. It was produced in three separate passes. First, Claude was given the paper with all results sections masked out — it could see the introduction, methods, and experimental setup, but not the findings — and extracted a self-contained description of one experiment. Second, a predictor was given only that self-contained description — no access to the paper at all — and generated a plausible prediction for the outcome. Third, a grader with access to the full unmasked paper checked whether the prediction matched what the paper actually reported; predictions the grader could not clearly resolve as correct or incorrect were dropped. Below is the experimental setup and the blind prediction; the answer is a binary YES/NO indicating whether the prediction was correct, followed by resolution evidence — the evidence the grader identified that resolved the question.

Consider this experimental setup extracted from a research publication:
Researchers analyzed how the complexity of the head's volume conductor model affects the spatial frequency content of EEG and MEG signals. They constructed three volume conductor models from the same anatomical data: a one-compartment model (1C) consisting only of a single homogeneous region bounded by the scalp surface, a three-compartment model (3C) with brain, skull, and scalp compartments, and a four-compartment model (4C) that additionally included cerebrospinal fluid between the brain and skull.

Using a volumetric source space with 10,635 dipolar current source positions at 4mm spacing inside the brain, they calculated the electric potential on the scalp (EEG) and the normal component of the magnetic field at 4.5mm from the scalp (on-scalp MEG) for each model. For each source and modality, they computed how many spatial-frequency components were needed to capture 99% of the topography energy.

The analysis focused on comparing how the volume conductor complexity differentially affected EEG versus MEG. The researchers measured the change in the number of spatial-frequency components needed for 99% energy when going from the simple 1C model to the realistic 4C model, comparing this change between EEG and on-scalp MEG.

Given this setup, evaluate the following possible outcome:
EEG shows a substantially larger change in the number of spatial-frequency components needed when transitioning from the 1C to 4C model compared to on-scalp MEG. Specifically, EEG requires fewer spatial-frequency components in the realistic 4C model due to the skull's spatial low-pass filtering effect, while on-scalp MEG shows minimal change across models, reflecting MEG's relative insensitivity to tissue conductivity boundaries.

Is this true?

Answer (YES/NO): YES